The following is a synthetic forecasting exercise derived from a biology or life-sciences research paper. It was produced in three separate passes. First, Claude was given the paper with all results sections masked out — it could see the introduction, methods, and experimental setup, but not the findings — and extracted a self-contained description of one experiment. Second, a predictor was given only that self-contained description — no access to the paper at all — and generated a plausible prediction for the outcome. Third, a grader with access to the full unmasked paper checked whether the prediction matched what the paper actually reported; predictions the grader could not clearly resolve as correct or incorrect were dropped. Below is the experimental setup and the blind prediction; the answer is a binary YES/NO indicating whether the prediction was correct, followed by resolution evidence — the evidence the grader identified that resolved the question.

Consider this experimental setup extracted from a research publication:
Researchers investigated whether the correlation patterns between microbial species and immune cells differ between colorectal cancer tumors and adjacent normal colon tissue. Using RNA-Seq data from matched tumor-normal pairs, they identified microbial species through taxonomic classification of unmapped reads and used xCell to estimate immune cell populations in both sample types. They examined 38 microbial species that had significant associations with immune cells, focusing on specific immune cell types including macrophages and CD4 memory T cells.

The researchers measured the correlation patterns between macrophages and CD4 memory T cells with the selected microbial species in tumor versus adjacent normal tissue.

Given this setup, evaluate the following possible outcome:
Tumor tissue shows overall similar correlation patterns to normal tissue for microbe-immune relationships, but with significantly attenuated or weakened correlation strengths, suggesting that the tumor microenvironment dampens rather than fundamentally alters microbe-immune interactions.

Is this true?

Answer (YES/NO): NO